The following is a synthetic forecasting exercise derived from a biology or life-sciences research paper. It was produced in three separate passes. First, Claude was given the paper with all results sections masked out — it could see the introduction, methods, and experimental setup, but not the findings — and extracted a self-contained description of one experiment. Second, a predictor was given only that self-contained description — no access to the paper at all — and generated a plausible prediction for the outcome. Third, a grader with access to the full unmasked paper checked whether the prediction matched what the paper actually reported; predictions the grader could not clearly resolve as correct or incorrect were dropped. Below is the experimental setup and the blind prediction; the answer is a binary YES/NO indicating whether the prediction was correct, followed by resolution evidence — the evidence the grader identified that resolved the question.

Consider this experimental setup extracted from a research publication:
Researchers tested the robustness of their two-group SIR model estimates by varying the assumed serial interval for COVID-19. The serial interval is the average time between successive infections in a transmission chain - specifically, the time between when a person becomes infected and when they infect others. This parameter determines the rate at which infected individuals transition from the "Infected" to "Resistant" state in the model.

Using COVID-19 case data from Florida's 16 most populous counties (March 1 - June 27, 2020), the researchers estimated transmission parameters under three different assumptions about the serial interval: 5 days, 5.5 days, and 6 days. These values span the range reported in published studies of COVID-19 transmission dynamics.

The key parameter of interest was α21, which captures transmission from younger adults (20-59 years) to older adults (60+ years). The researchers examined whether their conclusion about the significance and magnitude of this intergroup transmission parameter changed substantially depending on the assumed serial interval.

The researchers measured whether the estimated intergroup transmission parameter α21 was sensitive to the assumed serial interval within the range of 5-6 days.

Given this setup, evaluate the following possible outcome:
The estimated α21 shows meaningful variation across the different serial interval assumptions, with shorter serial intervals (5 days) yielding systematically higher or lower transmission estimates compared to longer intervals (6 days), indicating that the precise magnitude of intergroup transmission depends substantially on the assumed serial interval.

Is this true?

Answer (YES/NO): NO